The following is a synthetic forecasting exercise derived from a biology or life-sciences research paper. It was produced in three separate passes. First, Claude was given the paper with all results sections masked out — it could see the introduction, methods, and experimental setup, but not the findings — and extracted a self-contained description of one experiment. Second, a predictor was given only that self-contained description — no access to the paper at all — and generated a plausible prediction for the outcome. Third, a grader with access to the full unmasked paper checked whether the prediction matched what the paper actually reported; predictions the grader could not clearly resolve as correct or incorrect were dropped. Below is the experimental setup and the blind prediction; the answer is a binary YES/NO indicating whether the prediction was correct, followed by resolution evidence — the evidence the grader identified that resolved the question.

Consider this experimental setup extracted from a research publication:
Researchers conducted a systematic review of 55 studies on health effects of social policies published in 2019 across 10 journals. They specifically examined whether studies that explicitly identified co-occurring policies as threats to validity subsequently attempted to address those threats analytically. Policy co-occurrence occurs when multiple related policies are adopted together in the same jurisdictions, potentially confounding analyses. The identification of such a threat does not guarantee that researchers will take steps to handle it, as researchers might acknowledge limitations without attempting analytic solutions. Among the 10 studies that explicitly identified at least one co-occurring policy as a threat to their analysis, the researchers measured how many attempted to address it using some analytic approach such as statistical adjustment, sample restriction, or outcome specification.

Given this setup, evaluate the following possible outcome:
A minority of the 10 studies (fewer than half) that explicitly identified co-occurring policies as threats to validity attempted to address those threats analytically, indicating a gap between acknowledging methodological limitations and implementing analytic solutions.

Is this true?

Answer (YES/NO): NO